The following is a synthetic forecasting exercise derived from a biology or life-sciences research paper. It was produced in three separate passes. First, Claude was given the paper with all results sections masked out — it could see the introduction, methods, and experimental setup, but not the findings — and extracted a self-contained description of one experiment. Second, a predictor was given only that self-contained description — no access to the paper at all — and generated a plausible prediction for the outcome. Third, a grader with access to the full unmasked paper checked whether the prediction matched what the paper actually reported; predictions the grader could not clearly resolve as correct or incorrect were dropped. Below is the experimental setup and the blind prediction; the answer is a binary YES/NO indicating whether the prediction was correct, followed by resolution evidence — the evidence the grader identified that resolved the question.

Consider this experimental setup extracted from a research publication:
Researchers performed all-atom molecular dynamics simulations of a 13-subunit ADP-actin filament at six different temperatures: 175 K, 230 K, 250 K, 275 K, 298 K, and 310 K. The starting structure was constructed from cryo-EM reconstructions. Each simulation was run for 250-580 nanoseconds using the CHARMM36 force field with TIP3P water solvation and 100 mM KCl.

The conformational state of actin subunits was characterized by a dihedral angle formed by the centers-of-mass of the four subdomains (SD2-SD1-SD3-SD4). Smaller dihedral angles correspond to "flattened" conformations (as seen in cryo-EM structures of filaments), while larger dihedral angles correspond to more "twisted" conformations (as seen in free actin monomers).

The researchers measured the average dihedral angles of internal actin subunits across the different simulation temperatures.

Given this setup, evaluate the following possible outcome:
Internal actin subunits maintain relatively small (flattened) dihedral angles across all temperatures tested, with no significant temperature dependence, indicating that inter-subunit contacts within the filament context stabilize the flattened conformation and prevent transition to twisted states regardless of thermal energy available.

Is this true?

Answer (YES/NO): NO